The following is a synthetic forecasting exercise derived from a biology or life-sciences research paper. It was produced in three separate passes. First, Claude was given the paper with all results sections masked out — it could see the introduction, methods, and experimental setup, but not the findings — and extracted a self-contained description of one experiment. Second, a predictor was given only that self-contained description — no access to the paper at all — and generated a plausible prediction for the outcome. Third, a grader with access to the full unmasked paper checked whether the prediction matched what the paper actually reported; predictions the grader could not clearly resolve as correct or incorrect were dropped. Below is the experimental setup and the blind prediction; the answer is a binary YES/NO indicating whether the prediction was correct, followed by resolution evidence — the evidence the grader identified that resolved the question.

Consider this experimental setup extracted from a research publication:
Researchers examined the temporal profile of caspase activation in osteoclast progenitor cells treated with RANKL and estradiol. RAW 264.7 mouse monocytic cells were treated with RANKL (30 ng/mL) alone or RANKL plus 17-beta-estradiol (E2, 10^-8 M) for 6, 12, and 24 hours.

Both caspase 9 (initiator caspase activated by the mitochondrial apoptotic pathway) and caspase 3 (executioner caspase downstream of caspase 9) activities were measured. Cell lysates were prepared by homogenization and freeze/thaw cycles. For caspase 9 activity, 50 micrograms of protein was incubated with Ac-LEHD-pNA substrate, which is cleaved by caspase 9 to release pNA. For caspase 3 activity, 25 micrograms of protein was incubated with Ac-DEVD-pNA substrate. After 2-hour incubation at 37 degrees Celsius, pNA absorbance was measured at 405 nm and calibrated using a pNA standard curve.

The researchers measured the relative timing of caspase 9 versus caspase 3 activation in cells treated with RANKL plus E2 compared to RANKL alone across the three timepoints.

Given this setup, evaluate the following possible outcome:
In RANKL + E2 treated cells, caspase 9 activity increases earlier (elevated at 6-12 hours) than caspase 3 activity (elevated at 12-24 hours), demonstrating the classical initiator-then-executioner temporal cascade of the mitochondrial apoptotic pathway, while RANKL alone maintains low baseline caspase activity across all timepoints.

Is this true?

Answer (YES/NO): YES